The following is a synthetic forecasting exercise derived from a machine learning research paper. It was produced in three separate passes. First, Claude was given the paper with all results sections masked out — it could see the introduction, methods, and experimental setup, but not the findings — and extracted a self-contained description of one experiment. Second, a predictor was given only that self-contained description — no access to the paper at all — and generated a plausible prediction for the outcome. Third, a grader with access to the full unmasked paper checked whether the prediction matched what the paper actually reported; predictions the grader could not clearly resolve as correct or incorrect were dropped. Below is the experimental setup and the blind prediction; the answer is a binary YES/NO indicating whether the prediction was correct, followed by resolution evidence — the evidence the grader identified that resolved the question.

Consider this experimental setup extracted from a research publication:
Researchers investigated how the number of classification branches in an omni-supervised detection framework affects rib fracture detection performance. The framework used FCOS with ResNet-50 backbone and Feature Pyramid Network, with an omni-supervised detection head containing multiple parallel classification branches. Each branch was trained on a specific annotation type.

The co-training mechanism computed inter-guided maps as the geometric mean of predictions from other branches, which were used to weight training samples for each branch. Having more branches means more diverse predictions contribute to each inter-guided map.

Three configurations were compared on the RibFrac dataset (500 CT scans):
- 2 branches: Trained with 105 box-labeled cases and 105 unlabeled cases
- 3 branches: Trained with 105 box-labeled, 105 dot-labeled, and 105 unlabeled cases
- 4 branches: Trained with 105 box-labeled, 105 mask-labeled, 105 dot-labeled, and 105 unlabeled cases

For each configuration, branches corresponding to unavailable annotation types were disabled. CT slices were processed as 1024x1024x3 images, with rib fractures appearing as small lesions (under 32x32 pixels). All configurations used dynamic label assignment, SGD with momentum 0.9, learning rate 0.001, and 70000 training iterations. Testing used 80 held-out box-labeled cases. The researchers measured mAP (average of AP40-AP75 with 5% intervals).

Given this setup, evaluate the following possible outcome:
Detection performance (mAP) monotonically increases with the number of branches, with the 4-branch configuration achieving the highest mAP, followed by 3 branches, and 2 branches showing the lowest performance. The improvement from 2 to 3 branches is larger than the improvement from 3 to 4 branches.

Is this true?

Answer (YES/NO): YES